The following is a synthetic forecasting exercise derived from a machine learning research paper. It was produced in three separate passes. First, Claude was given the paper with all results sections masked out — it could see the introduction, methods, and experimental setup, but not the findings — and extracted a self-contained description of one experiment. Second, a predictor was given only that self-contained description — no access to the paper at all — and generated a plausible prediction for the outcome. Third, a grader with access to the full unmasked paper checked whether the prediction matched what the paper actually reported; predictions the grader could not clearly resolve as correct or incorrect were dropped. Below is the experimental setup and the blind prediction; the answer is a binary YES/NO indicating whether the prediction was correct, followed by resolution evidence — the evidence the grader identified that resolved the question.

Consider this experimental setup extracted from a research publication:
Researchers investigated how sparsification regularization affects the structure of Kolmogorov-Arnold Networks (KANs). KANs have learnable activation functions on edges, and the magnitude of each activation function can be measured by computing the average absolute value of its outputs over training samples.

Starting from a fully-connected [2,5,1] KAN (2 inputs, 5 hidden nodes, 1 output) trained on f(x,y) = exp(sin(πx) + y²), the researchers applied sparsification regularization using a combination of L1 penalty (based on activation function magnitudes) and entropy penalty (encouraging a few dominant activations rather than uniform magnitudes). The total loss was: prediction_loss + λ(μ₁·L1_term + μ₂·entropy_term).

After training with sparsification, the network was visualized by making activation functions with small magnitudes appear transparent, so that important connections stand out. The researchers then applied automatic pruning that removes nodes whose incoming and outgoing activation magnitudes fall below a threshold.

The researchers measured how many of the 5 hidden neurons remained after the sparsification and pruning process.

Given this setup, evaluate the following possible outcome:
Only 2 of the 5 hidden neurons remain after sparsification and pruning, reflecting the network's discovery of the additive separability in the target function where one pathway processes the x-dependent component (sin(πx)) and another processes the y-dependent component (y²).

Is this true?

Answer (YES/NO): NO